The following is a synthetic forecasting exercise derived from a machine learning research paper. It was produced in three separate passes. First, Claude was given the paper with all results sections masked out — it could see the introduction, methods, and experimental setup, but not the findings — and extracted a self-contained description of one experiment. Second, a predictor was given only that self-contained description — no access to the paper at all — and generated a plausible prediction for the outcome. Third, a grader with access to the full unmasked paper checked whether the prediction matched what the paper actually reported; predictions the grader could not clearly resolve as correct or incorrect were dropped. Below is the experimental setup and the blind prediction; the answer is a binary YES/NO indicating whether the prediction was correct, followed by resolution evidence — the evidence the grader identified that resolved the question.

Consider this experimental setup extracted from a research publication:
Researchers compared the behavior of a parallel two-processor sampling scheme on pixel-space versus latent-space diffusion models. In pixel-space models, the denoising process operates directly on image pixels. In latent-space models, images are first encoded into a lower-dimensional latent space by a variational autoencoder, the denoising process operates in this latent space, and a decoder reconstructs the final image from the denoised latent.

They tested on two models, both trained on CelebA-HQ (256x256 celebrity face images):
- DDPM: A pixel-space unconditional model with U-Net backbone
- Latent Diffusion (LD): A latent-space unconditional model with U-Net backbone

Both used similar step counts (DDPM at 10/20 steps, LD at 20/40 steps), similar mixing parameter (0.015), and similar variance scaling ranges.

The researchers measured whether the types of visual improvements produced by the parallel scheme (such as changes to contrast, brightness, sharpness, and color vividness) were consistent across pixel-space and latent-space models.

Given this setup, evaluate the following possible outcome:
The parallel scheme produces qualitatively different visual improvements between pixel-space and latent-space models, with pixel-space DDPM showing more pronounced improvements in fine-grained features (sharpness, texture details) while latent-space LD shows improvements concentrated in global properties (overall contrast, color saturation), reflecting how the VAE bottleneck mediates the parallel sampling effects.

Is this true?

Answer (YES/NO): NO